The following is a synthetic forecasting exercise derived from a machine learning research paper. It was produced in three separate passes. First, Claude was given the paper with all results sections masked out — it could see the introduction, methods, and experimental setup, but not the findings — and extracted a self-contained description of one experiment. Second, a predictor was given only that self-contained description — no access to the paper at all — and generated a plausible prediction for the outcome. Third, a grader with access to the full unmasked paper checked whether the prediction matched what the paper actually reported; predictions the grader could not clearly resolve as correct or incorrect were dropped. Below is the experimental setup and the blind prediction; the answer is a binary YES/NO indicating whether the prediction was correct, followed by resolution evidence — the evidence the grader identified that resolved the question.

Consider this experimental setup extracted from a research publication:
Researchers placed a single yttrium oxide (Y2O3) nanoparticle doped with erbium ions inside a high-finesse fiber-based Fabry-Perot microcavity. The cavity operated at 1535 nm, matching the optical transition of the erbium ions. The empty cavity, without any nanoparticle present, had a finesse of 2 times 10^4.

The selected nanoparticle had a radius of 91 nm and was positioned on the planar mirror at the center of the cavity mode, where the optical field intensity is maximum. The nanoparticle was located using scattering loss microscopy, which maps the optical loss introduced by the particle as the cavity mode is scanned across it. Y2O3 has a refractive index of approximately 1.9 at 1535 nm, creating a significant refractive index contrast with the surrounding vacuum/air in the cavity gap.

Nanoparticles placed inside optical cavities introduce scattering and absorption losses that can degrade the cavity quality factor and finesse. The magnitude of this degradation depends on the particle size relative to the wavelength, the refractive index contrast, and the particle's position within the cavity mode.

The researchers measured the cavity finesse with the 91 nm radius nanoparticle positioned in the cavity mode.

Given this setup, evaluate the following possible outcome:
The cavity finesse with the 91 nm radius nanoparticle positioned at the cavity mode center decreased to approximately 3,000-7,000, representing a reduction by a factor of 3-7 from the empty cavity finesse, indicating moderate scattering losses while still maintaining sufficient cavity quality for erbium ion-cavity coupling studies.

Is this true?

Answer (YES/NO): NO